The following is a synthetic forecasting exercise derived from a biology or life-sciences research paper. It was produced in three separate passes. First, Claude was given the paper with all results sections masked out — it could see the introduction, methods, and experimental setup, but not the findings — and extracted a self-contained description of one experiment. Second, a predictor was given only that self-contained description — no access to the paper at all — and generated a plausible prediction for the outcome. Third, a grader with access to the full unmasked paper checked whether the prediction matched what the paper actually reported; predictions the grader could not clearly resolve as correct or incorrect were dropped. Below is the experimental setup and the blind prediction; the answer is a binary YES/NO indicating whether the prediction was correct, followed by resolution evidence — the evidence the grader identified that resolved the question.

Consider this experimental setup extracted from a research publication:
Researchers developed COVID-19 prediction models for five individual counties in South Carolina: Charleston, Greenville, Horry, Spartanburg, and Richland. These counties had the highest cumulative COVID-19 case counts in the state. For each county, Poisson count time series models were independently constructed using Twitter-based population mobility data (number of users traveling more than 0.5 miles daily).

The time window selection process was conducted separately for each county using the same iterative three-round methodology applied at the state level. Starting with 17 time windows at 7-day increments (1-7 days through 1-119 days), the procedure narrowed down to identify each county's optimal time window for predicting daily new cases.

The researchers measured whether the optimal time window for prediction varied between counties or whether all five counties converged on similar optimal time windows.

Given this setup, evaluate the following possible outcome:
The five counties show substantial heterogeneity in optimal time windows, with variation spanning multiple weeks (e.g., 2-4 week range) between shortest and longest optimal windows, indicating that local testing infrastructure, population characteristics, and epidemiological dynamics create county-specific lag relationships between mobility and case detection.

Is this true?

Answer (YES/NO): YES